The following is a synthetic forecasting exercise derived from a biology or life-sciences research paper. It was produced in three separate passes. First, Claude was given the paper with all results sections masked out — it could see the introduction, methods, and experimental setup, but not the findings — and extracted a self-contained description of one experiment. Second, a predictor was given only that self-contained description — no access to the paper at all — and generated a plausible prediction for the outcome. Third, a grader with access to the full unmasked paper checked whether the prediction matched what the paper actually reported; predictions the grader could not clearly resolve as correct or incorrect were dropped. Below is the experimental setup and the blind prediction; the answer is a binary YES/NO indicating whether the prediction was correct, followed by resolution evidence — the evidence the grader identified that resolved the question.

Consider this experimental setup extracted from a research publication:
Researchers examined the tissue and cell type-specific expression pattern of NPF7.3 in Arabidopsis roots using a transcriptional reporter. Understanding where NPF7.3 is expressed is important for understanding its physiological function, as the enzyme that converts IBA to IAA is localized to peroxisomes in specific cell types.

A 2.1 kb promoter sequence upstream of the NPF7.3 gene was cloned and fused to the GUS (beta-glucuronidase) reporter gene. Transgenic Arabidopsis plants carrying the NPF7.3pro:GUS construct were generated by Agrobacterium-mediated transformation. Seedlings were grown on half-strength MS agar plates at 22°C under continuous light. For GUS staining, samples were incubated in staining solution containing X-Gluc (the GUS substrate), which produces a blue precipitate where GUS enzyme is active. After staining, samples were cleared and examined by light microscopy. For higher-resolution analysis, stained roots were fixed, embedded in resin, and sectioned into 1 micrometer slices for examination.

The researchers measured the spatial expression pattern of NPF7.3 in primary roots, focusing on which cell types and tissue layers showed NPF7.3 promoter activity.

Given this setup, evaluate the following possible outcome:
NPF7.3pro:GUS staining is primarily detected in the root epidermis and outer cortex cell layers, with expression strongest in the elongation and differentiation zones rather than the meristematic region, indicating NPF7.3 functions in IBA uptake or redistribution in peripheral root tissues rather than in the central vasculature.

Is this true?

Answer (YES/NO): NO